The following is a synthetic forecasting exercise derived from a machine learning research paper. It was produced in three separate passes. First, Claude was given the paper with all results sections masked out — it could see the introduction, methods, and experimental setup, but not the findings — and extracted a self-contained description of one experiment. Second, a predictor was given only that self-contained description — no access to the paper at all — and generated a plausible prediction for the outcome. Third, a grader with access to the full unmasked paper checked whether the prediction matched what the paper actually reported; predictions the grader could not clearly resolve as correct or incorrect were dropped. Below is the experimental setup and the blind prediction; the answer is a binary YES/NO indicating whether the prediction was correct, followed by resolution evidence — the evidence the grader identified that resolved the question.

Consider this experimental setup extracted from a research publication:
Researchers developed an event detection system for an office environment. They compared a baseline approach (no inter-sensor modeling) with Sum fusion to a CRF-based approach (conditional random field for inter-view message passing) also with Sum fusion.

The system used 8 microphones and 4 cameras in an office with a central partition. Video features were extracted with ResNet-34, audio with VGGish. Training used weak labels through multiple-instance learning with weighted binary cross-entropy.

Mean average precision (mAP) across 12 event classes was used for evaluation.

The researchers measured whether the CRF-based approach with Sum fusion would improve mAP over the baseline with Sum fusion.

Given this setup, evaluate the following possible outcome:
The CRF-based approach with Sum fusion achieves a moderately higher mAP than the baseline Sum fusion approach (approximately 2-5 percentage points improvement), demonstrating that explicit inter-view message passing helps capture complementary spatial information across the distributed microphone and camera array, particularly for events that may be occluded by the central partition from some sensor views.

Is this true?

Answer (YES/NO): NO